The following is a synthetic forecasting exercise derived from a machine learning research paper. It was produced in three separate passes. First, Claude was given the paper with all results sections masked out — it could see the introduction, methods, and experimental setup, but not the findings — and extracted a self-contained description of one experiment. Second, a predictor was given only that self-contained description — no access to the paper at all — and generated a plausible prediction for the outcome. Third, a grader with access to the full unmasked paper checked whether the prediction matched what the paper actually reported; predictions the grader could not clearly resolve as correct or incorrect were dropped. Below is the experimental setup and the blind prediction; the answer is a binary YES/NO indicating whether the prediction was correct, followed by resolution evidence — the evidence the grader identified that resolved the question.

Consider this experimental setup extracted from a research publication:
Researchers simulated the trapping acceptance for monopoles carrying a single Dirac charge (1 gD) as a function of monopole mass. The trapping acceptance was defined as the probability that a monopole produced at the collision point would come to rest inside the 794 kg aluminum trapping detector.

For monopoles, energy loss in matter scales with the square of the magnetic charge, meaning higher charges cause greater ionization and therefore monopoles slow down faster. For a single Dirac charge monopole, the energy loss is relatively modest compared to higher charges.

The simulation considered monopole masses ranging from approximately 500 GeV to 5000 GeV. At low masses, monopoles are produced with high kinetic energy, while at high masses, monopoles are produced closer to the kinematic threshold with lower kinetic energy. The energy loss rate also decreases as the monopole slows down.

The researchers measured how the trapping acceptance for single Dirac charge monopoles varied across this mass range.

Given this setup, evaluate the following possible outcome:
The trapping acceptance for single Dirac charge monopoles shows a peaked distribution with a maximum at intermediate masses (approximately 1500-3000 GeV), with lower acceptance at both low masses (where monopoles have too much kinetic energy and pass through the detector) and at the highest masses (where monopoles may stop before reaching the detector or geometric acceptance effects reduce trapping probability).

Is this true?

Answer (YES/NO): NO